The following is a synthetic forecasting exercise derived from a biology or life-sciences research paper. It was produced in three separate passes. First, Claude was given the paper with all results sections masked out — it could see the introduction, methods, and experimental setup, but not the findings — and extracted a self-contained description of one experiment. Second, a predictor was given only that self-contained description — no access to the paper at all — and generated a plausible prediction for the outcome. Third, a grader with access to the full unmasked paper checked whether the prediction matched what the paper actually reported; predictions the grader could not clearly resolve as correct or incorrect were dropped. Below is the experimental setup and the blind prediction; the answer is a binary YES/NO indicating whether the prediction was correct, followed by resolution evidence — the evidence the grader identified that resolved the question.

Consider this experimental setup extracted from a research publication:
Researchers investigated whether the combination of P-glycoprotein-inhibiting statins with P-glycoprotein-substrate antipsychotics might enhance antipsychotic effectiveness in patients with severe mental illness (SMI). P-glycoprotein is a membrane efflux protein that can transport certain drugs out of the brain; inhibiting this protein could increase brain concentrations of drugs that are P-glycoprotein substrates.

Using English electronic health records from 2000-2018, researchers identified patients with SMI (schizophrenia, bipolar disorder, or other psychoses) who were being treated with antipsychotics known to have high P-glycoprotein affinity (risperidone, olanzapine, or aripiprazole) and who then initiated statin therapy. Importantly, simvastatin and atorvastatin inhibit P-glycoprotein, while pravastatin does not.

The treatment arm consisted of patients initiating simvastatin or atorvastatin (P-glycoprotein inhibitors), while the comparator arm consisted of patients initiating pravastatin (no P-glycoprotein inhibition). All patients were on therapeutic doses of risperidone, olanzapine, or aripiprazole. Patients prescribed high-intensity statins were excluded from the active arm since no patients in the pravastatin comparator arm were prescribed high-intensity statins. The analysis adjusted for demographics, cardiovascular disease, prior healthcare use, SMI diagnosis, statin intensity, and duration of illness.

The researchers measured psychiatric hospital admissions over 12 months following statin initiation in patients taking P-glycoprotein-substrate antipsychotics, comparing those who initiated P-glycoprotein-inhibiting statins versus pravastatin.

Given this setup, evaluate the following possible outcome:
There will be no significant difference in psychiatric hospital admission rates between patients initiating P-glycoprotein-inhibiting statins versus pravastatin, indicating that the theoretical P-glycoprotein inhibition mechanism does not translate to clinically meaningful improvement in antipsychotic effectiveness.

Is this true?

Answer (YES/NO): YES